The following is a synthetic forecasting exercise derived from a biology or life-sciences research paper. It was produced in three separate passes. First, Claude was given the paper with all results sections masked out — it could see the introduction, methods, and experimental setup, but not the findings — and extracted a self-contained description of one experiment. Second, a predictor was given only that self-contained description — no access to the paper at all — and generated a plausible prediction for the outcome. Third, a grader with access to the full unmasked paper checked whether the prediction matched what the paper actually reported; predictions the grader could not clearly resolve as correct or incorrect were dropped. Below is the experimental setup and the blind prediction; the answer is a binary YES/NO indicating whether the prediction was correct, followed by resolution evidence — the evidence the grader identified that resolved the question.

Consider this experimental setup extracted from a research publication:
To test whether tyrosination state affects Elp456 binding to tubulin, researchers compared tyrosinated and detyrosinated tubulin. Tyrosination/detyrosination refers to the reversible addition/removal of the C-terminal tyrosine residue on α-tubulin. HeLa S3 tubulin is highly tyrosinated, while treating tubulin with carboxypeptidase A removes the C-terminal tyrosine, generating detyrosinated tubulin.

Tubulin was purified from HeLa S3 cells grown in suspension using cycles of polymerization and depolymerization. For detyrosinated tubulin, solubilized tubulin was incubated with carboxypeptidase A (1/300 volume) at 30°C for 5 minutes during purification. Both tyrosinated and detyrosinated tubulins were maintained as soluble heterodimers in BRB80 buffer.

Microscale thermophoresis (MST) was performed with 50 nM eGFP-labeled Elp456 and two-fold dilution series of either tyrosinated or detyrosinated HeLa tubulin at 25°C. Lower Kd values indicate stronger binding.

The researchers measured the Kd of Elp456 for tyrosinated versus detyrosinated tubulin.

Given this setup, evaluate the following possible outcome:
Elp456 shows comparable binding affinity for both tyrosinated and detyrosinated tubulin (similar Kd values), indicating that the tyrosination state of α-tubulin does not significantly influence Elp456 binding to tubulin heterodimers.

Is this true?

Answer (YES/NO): YES